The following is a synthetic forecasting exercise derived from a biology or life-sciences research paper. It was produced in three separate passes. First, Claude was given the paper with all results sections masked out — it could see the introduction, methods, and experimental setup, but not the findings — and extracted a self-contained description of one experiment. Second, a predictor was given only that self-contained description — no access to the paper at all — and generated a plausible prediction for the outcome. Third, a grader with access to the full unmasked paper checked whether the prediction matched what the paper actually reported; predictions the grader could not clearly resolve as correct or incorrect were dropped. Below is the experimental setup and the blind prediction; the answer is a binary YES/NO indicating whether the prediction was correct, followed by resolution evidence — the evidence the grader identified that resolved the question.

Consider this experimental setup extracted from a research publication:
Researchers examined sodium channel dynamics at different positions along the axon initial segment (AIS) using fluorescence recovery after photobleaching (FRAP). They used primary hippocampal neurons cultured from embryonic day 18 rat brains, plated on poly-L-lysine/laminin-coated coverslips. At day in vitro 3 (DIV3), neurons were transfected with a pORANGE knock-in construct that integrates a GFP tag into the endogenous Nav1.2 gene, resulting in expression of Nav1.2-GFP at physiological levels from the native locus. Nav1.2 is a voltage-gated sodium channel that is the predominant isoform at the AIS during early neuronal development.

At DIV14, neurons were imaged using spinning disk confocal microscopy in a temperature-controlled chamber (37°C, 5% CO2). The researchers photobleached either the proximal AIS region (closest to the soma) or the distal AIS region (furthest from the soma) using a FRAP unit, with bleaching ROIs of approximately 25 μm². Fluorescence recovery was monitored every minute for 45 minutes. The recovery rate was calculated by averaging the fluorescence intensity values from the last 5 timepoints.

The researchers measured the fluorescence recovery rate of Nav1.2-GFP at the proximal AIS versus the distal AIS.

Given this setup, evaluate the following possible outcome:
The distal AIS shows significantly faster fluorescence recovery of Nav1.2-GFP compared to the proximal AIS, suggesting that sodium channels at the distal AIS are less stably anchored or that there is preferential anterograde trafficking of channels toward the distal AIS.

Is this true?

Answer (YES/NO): YES